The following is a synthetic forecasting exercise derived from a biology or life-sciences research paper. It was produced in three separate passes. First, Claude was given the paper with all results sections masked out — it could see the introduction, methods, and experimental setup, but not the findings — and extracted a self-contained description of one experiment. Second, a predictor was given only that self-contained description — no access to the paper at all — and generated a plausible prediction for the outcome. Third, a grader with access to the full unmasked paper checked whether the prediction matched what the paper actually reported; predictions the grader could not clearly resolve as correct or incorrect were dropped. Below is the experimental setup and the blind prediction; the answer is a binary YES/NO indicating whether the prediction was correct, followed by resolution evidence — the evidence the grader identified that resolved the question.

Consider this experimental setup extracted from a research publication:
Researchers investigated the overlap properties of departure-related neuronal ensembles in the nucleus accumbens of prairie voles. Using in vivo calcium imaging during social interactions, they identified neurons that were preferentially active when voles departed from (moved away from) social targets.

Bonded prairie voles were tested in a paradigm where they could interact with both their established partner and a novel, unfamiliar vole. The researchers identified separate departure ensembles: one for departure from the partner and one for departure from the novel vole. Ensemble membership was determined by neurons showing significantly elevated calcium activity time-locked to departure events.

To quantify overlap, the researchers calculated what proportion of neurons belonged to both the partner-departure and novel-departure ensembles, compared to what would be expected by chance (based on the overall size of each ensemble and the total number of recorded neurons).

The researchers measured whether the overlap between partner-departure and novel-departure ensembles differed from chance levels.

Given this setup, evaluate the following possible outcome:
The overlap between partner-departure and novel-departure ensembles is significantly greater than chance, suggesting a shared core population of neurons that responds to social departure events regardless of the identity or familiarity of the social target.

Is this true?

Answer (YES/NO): YES